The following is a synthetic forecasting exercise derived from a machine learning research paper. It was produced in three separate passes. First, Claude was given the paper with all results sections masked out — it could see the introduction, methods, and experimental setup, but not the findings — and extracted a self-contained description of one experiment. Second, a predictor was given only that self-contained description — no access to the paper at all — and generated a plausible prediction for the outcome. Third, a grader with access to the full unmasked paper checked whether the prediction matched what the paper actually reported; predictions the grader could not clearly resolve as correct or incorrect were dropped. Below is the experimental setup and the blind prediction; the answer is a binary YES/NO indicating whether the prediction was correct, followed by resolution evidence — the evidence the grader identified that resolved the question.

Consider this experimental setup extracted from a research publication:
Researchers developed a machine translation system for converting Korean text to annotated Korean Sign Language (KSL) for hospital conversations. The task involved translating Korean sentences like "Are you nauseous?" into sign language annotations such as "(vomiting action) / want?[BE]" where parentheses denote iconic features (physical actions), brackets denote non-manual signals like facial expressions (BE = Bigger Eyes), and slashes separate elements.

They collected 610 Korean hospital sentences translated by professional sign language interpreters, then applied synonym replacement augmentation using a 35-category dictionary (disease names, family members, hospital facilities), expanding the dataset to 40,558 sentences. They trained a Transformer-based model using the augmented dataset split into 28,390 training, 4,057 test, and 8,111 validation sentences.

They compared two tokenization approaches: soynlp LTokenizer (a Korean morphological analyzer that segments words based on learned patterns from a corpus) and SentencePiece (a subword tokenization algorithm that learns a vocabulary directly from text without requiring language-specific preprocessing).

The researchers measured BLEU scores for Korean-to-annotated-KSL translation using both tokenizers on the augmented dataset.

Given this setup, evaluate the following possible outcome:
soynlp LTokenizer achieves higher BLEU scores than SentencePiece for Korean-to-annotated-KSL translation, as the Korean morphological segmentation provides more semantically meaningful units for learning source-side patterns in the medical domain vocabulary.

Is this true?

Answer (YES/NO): NO